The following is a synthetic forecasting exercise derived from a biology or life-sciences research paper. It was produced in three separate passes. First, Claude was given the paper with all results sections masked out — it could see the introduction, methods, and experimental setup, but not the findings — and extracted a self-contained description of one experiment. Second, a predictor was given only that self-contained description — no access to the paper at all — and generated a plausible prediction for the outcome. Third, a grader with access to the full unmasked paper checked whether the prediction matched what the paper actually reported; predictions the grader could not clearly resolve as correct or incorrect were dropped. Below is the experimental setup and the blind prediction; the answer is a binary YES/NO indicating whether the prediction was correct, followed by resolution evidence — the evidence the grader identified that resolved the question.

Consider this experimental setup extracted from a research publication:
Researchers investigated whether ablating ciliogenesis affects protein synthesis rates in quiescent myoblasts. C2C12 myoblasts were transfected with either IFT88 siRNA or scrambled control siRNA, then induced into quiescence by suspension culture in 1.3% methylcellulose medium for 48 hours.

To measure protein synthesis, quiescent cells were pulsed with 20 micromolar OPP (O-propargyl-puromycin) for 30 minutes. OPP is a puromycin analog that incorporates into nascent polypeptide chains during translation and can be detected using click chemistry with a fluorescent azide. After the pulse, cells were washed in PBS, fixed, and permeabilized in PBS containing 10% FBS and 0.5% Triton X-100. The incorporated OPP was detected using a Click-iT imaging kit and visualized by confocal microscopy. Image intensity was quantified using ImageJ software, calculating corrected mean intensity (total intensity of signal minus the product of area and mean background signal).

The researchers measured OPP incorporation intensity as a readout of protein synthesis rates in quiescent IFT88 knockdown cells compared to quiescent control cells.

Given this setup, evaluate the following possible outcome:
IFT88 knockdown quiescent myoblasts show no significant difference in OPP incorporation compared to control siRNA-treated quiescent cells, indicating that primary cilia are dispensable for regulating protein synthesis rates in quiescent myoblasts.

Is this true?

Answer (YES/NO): NO